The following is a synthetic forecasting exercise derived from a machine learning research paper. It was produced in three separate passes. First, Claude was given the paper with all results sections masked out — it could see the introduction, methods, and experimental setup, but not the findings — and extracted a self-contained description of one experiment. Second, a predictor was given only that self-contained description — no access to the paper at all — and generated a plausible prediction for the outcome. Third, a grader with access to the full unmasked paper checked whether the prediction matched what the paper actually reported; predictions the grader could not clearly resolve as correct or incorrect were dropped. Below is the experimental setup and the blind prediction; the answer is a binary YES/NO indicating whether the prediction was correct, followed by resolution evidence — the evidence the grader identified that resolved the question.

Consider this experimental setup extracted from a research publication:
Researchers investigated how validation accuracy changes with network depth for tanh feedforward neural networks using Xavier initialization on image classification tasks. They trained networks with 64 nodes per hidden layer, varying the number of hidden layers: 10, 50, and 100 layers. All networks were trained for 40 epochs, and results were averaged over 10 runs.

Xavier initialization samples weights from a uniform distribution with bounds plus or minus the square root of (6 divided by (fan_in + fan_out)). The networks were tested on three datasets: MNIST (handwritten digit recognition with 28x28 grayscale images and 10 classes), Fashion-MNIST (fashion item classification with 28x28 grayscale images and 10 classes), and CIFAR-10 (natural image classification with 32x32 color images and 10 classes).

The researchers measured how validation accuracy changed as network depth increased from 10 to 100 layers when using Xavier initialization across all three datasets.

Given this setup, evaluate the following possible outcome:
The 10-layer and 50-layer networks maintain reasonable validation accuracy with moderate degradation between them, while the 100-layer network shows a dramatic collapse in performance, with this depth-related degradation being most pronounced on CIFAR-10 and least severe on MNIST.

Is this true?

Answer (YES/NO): NO